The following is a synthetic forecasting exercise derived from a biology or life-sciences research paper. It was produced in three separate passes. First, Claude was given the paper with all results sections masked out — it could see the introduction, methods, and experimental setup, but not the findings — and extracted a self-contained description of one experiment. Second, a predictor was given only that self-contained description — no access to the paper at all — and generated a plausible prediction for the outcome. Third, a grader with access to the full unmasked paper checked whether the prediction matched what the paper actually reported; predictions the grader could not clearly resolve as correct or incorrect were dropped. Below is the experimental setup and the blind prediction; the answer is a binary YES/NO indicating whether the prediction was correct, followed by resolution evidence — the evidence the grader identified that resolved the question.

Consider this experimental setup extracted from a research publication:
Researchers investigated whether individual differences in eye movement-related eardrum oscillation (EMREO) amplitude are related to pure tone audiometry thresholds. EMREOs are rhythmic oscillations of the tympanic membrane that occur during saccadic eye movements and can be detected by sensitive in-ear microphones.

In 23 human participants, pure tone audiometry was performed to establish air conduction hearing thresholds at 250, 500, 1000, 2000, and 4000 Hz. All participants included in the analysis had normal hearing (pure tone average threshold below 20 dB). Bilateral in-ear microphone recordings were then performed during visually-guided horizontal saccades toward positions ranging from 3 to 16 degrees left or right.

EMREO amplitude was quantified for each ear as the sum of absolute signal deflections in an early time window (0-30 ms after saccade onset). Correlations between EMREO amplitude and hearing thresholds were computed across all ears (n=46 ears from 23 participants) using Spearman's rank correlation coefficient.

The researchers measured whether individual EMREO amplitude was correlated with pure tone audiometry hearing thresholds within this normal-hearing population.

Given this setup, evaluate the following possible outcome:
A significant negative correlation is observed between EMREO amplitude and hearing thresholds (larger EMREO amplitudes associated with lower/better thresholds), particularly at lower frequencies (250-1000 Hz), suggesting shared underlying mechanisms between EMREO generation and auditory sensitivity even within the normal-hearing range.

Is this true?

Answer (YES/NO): NO